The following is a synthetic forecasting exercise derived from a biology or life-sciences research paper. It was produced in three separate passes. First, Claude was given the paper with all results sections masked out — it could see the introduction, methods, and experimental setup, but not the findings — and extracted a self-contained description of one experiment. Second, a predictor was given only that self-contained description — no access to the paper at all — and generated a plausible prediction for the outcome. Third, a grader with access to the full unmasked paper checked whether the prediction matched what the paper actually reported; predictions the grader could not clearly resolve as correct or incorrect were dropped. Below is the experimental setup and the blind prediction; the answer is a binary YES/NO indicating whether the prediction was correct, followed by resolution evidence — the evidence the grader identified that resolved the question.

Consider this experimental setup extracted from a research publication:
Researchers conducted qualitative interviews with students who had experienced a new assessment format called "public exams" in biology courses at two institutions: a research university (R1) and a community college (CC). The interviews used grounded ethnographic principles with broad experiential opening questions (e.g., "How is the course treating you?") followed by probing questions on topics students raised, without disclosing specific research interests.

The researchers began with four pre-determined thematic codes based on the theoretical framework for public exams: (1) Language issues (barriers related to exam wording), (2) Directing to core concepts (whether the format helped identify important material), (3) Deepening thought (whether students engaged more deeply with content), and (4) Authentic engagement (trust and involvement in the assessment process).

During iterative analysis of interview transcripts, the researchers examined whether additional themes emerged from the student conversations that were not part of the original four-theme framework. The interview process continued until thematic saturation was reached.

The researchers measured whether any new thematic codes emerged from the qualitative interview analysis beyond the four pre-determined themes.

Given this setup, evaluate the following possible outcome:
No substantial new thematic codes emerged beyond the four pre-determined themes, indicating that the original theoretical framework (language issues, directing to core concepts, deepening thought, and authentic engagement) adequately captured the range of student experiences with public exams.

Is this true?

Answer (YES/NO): NO